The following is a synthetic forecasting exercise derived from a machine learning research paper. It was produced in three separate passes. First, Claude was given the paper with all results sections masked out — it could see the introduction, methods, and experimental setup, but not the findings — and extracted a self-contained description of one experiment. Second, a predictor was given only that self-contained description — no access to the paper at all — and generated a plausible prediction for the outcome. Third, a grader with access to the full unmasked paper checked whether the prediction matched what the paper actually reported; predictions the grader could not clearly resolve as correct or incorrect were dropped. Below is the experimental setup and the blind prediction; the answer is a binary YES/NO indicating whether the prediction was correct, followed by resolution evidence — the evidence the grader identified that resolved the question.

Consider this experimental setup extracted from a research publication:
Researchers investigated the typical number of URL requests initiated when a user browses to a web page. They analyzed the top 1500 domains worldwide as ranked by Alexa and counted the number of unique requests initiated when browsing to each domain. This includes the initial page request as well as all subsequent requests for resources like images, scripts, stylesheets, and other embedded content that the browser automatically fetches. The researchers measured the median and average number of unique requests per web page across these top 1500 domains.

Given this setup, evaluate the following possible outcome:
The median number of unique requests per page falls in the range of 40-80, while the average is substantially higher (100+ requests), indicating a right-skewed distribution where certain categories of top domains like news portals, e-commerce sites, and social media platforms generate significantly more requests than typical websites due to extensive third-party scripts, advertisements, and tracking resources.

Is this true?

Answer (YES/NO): NO